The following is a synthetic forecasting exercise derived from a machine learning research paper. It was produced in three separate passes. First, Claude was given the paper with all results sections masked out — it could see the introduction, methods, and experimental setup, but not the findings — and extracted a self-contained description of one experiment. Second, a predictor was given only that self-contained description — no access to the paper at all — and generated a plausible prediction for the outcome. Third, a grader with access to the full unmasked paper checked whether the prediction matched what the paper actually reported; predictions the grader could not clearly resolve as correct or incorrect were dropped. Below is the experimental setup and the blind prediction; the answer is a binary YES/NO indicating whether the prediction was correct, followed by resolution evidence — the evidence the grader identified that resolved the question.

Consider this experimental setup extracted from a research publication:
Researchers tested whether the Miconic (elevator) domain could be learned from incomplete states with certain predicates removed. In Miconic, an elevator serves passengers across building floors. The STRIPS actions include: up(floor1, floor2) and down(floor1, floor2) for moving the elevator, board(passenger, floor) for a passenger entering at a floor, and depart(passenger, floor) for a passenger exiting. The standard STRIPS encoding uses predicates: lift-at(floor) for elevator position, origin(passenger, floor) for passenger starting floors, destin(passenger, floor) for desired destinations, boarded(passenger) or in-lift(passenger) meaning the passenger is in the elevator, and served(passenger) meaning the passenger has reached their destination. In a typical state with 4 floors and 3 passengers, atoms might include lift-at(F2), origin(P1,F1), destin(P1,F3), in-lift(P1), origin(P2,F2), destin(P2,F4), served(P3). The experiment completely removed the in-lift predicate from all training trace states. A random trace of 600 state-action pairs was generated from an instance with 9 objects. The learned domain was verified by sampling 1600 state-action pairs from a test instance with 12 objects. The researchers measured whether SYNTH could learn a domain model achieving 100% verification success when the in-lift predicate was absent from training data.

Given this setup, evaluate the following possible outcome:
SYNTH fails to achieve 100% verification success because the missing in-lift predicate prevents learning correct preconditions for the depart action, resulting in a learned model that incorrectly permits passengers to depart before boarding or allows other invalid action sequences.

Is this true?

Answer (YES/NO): NO